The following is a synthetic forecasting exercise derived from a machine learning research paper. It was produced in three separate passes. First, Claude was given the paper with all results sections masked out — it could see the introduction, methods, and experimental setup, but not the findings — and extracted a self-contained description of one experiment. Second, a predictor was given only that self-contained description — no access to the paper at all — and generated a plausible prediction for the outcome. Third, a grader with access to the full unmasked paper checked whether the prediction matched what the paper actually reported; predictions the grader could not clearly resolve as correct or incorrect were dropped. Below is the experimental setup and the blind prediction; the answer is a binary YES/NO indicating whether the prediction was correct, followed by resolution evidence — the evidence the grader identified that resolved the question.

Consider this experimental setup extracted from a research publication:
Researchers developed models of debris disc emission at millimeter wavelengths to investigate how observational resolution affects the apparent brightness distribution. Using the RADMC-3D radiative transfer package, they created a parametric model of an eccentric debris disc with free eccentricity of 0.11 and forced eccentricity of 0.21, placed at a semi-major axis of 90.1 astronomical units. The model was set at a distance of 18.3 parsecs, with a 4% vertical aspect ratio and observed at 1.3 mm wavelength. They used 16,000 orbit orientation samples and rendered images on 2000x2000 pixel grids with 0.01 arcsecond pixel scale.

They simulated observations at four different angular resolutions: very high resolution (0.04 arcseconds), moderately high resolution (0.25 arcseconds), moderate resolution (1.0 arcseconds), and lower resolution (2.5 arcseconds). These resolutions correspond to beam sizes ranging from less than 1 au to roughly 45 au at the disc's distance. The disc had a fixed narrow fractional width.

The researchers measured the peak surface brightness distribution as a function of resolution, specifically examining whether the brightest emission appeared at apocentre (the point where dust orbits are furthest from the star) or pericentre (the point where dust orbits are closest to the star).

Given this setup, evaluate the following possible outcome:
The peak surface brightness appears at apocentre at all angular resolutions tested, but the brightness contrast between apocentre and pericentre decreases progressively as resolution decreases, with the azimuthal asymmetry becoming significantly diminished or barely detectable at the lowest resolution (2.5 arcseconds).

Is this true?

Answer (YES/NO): NO